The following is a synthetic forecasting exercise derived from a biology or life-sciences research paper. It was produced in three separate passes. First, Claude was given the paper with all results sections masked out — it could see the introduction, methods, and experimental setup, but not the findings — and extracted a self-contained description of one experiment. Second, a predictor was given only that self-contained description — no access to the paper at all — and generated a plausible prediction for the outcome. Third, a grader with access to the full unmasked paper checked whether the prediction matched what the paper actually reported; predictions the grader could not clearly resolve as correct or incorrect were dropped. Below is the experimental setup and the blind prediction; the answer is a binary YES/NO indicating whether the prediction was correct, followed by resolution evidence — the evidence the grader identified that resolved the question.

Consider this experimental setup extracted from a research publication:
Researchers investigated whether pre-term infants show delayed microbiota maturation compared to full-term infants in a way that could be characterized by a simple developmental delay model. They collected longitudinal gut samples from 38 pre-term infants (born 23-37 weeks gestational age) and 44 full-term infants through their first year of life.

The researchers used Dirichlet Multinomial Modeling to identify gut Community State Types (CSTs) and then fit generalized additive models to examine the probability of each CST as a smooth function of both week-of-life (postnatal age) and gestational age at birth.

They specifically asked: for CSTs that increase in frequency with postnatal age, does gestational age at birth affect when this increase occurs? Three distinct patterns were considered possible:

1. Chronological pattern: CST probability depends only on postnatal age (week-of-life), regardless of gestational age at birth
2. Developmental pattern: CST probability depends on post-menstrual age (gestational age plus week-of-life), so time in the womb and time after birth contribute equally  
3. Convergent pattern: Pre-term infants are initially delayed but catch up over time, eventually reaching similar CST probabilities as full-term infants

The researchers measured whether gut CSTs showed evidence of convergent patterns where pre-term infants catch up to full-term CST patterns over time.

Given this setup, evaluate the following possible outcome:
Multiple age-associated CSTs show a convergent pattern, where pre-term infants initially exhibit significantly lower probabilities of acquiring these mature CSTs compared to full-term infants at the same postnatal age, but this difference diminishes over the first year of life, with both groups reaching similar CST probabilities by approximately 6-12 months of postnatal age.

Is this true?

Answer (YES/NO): NO